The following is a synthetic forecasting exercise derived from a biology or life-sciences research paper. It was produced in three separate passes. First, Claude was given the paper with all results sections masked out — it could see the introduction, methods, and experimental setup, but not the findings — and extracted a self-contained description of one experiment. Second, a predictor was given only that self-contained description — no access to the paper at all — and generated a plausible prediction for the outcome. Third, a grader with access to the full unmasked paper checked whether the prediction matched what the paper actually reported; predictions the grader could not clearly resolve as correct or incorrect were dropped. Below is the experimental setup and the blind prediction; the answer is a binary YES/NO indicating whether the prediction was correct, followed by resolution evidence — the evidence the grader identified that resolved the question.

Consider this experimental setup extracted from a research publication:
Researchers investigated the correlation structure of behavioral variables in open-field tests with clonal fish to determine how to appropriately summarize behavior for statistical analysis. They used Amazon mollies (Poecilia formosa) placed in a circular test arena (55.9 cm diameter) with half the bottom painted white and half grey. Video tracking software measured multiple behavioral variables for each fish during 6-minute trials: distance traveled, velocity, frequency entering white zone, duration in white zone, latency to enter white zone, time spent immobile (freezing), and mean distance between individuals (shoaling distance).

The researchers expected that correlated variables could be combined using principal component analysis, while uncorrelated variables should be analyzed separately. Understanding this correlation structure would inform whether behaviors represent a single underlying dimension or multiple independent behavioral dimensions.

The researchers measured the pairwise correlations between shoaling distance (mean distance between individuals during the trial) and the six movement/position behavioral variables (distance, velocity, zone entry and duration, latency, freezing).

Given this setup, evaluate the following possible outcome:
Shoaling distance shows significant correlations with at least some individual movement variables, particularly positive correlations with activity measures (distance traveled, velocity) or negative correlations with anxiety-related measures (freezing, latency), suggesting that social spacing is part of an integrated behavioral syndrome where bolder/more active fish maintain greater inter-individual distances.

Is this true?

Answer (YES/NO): NO